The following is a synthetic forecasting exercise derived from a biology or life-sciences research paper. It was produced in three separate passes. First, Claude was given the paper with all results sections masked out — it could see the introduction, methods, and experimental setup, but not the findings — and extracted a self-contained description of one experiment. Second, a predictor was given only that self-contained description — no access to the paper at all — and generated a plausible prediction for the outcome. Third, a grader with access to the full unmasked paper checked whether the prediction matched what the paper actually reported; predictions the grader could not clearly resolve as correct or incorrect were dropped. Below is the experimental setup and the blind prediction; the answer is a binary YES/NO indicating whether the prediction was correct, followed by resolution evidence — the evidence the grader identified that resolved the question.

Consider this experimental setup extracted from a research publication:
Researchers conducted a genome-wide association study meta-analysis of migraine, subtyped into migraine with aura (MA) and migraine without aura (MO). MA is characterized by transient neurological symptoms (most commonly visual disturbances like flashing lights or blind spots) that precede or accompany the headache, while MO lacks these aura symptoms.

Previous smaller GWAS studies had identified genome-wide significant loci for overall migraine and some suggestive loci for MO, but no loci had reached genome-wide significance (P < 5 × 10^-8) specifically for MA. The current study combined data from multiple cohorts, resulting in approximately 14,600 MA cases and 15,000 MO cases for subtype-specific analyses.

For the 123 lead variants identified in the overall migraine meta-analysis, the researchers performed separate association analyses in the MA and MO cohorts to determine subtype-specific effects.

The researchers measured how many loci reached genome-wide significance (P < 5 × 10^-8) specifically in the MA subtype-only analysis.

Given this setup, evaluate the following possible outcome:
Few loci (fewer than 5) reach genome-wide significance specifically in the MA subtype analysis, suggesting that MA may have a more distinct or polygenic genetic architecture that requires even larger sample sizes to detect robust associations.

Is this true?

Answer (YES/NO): YES